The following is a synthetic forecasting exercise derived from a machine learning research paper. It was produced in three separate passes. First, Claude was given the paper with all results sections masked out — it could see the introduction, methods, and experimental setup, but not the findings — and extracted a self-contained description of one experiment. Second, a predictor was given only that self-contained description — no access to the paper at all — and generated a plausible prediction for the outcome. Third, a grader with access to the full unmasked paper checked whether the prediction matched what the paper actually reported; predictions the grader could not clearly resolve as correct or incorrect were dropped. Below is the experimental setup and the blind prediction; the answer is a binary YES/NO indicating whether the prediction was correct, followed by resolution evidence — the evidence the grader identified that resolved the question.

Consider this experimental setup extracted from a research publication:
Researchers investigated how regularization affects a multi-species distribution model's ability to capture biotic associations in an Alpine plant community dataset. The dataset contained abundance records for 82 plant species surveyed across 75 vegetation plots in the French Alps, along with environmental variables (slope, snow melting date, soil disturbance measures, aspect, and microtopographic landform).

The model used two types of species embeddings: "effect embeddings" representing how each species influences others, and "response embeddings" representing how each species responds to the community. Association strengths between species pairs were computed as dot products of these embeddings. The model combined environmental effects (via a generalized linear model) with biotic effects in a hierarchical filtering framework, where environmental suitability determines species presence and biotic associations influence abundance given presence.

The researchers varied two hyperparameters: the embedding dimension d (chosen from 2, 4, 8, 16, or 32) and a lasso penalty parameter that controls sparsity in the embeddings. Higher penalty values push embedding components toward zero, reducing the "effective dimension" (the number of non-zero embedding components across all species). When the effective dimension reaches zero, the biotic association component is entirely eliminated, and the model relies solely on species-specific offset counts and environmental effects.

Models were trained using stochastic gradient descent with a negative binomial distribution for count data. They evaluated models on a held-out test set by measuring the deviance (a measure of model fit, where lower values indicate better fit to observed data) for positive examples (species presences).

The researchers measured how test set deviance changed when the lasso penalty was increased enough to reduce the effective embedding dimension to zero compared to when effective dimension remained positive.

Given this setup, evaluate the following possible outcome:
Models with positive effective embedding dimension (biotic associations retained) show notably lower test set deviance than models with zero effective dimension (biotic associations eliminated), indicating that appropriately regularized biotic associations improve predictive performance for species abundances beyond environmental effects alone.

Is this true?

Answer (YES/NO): YES